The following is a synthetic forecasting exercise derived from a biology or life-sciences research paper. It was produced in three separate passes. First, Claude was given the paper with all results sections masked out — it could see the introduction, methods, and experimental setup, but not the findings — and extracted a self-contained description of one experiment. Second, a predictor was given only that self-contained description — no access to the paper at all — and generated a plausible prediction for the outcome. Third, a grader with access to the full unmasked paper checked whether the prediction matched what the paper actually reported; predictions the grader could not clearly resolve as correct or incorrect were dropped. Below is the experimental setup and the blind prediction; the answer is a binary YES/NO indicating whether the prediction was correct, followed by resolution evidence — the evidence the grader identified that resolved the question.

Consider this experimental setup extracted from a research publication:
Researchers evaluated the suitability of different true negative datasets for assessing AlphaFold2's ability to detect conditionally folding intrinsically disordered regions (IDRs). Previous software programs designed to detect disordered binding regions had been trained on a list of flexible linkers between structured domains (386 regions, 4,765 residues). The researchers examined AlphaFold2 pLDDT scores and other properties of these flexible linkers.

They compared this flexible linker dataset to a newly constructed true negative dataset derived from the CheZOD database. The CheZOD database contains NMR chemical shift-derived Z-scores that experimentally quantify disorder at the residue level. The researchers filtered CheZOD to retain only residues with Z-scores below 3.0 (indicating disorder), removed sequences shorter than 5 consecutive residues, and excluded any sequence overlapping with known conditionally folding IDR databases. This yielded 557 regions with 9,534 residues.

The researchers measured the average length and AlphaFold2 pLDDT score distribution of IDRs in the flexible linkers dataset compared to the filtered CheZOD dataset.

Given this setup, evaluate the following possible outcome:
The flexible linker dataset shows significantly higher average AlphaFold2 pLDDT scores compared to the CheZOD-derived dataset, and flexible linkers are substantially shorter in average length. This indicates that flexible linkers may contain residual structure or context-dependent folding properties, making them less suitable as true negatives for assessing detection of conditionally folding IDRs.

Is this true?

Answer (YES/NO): YES